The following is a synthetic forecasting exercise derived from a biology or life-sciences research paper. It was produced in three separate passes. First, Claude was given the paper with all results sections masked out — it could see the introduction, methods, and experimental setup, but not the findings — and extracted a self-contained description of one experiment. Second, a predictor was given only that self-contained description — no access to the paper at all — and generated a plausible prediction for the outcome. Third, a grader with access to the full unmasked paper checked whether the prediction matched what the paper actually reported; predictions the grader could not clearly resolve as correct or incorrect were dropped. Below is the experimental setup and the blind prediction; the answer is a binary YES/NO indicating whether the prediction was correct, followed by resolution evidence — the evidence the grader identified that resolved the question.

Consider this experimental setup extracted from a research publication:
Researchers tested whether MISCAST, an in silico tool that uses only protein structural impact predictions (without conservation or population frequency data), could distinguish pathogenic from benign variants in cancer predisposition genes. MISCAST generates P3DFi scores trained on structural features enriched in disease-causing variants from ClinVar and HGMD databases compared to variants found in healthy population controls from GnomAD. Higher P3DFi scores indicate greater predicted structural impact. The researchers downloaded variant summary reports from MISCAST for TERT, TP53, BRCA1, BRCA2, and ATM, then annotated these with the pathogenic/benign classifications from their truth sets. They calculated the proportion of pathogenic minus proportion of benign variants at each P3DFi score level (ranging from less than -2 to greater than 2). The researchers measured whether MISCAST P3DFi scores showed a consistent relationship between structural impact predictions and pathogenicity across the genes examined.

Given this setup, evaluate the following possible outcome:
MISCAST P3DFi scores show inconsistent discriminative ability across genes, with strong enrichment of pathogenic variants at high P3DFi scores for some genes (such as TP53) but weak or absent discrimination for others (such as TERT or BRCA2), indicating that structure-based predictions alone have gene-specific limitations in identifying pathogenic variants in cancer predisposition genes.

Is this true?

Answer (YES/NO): NO